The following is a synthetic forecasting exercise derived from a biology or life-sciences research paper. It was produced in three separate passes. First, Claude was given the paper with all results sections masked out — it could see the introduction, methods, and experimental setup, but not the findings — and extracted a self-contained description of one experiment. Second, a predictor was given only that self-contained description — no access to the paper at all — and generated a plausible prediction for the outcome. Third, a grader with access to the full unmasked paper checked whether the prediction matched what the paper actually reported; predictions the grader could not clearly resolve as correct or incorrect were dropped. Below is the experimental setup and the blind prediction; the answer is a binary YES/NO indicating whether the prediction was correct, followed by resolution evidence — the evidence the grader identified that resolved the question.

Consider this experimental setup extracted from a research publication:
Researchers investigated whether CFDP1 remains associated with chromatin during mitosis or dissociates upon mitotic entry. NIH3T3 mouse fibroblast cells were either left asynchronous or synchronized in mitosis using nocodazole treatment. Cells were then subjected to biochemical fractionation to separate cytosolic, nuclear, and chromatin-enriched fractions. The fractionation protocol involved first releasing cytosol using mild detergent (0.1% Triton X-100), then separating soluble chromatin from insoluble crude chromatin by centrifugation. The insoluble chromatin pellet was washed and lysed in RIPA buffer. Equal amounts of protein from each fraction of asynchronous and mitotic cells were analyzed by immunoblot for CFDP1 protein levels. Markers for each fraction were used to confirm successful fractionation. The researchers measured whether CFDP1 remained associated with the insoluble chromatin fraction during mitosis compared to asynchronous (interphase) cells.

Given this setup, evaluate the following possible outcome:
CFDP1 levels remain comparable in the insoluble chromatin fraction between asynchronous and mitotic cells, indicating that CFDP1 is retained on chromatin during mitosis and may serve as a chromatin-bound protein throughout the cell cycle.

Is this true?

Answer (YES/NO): YES